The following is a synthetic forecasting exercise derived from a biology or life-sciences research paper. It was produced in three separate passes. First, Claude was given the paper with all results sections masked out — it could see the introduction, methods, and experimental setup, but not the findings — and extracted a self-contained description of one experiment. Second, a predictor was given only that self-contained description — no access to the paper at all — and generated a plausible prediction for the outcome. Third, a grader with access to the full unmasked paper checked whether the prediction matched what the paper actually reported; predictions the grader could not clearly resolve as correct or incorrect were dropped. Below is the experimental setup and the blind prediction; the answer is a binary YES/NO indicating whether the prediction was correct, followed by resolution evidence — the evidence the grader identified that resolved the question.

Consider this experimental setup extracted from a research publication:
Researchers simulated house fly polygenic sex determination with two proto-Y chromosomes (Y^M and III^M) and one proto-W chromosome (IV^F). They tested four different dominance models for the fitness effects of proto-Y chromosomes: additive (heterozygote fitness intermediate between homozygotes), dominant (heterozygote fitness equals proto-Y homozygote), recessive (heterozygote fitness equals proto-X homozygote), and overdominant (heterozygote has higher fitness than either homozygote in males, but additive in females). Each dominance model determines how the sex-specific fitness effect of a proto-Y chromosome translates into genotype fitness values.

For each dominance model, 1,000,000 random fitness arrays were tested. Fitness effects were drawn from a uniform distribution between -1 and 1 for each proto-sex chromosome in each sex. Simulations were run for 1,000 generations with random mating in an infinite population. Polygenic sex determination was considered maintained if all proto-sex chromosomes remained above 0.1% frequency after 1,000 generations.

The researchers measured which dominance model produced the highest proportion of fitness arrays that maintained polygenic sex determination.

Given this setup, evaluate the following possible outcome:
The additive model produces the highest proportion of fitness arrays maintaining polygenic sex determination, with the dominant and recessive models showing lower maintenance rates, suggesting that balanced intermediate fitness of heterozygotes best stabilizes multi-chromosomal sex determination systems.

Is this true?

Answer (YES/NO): NO